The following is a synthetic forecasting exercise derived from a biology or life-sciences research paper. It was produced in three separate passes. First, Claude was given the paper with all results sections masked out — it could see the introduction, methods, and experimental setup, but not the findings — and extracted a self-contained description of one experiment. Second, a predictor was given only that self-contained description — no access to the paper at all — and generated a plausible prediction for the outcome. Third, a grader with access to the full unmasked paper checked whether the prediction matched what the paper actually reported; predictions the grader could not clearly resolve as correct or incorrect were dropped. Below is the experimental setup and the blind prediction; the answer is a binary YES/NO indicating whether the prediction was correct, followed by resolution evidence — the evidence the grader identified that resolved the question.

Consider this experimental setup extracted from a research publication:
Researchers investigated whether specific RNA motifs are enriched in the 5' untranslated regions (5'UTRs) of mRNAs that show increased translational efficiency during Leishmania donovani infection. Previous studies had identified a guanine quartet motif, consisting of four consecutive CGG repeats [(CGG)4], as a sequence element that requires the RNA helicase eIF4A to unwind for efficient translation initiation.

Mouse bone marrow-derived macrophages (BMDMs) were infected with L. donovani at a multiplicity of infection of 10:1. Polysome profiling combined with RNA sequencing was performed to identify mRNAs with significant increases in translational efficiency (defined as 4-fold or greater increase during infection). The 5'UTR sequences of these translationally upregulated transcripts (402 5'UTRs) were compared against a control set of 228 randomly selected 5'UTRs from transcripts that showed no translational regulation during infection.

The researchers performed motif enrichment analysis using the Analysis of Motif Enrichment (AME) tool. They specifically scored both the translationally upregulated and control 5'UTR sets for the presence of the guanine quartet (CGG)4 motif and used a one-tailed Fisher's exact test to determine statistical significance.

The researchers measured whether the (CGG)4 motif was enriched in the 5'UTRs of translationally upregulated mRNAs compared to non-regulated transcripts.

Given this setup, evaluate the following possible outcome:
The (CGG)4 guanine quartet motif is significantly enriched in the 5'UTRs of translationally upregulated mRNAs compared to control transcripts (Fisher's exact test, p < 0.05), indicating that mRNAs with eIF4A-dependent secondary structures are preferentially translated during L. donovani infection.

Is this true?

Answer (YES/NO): YES